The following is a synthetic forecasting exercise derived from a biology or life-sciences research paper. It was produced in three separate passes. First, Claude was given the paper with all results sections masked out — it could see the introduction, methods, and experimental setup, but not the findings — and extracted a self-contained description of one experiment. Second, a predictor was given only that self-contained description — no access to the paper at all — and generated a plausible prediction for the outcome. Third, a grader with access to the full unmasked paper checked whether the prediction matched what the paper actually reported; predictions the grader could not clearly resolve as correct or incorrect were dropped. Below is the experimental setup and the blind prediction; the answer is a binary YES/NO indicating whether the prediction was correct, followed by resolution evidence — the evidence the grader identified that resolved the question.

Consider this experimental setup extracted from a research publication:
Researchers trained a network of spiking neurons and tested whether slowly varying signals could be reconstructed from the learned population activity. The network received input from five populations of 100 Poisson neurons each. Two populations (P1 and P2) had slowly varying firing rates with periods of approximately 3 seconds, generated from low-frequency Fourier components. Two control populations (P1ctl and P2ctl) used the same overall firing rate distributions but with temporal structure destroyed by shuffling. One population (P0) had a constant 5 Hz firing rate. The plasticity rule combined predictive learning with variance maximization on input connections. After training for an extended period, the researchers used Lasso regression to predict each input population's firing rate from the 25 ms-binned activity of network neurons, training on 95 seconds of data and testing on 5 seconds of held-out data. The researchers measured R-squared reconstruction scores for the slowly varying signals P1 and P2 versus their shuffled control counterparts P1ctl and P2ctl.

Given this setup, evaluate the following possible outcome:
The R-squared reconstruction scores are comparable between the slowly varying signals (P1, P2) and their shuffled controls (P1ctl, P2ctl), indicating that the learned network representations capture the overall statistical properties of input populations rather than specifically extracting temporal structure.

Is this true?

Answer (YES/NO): NO